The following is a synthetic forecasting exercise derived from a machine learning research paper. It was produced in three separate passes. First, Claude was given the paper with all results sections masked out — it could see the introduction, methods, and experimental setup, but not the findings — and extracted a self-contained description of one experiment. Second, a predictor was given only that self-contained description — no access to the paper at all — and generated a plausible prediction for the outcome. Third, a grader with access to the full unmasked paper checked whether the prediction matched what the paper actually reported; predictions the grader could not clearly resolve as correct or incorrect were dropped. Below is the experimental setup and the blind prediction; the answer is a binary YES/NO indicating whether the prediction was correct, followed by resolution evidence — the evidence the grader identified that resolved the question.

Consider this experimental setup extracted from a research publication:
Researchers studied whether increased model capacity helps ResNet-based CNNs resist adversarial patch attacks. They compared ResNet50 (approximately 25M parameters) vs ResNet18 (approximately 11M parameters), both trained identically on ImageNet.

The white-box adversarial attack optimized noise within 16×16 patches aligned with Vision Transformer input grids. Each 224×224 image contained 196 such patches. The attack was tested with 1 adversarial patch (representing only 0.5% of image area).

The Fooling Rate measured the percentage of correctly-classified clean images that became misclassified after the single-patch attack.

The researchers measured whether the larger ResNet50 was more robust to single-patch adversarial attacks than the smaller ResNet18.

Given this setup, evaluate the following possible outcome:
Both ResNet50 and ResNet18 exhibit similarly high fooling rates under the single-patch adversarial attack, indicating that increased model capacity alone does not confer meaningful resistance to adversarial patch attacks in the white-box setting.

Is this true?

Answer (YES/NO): NO